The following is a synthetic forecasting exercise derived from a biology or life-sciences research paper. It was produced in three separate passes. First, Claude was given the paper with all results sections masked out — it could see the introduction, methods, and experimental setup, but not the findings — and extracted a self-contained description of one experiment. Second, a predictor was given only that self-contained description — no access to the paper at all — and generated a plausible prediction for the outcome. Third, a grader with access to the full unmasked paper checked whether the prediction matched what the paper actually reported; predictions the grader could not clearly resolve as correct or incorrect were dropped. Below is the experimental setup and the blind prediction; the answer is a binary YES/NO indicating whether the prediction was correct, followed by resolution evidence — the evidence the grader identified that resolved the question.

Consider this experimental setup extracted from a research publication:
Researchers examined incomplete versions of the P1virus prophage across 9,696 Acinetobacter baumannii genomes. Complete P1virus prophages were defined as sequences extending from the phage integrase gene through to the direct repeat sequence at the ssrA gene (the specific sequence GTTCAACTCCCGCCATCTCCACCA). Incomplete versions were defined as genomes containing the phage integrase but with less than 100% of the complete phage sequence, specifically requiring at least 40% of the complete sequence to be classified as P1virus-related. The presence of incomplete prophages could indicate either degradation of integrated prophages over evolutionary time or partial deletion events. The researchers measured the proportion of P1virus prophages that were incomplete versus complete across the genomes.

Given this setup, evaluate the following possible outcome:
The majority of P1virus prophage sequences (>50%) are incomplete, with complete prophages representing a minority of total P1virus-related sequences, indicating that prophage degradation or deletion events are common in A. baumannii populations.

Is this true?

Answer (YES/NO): YES